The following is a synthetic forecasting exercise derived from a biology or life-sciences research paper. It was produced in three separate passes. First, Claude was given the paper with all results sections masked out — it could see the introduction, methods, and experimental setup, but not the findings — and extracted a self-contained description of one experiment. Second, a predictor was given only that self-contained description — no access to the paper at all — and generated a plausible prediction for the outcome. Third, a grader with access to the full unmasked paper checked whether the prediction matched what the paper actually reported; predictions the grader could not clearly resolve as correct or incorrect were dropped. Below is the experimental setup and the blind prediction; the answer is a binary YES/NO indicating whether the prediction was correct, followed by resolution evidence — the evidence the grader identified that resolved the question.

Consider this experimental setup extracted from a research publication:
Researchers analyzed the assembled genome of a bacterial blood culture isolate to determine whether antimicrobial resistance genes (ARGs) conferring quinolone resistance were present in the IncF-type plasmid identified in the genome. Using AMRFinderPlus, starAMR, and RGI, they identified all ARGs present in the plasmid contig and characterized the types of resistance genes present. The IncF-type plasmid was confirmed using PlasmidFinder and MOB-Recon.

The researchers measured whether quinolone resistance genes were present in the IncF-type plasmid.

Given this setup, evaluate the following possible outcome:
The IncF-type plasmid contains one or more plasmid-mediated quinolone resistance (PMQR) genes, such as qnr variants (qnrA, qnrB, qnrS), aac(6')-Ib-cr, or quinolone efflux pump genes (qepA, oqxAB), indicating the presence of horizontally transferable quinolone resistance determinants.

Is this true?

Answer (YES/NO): NO